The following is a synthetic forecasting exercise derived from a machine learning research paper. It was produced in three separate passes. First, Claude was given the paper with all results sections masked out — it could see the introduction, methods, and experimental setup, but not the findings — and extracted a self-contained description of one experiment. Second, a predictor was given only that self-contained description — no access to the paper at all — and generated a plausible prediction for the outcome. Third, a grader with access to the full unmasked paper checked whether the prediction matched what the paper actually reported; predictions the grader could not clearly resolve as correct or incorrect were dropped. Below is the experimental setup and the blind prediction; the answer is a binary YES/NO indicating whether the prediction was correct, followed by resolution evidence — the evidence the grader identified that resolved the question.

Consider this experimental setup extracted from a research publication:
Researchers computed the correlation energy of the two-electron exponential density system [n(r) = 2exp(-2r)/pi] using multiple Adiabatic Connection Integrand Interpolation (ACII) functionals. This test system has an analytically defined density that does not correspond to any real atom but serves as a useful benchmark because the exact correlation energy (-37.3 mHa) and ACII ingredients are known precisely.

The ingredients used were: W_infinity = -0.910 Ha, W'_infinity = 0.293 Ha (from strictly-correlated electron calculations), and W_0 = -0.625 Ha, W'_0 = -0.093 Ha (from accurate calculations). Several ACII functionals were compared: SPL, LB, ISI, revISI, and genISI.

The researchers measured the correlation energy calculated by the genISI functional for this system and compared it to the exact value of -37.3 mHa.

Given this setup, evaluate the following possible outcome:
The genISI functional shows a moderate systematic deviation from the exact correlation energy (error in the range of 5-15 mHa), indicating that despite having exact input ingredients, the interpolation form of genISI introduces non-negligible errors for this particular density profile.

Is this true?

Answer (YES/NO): NO